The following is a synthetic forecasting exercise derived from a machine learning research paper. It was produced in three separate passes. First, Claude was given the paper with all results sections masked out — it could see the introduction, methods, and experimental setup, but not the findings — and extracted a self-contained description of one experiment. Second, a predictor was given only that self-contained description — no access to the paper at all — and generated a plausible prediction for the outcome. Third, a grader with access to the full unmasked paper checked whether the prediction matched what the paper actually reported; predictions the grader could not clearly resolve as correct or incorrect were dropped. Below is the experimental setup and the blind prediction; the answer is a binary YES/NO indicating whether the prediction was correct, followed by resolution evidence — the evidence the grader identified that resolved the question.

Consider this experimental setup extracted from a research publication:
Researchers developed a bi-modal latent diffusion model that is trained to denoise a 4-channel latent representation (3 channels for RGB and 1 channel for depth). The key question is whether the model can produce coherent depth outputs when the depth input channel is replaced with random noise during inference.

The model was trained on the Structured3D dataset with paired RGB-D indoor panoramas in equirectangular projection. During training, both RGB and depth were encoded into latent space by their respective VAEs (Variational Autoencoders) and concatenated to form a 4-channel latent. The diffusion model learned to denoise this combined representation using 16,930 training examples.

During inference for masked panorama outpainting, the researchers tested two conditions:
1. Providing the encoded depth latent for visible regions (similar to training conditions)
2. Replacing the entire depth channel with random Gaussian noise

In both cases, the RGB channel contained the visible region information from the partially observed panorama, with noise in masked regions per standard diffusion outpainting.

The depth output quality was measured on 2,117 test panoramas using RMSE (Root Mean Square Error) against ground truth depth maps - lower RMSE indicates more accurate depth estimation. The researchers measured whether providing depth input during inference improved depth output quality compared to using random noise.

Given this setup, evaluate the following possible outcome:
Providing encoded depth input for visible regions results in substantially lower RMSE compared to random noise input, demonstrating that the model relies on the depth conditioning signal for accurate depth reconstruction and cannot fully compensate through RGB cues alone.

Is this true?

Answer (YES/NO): YES